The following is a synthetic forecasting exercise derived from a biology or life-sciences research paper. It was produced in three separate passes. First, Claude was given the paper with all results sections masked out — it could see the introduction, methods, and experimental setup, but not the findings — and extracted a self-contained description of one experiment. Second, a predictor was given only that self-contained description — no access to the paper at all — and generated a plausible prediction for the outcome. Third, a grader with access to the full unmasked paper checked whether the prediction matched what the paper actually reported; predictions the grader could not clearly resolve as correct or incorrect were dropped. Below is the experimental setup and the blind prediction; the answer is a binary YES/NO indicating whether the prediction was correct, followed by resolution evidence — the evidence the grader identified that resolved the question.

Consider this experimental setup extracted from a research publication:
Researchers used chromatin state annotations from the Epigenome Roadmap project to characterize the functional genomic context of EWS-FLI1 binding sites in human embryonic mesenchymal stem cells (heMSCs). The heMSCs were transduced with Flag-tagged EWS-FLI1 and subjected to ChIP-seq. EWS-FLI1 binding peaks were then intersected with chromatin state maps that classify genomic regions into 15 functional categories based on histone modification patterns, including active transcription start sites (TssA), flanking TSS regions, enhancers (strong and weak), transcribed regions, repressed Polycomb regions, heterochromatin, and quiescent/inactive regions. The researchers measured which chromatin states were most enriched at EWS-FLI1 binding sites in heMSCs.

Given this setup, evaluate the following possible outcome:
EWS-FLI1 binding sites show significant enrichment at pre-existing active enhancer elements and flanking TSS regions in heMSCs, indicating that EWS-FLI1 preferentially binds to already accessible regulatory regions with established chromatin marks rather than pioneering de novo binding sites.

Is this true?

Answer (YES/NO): NO